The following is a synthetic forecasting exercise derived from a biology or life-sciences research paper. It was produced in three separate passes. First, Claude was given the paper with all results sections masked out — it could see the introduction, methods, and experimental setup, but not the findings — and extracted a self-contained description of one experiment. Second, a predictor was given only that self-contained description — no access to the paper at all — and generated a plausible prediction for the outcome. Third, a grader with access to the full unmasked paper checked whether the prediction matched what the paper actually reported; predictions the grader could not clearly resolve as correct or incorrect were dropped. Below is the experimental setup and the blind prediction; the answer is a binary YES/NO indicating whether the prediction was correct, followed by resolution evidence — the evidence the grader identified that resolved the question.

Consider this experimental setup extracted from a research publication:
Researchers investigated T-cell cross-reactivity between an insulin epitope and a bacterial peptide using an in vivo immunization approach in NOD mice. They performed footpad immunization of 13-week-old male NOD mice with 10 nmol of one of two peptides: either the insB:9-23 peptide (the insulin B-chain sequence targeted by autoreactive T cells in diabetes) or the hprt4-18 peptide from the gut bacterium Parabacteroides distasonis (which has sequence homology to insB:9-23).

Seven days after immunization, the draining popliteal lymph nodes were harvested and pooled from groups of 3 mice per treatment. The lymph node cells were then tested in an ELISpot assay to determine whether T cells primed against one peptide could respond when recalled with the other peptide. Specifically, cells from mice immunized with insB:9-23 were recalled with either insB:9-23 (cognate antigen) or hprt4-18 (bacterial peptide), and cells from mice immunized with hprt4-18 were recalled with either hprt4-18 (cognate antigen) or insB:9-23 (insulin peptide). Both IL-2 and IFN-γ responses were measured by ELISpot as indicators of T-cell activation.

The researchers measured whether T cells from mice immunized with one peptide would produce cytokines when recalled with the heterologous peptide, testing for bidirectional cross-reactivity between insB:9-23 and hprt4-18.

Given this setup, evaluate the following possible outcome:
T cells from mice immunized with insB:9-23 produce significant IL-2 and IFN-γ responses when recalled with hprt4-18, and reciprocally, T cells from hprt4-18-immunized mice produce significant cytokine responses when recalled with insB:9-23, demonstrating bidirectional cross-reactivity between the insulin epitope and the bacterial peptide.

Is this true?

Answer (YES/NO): YES